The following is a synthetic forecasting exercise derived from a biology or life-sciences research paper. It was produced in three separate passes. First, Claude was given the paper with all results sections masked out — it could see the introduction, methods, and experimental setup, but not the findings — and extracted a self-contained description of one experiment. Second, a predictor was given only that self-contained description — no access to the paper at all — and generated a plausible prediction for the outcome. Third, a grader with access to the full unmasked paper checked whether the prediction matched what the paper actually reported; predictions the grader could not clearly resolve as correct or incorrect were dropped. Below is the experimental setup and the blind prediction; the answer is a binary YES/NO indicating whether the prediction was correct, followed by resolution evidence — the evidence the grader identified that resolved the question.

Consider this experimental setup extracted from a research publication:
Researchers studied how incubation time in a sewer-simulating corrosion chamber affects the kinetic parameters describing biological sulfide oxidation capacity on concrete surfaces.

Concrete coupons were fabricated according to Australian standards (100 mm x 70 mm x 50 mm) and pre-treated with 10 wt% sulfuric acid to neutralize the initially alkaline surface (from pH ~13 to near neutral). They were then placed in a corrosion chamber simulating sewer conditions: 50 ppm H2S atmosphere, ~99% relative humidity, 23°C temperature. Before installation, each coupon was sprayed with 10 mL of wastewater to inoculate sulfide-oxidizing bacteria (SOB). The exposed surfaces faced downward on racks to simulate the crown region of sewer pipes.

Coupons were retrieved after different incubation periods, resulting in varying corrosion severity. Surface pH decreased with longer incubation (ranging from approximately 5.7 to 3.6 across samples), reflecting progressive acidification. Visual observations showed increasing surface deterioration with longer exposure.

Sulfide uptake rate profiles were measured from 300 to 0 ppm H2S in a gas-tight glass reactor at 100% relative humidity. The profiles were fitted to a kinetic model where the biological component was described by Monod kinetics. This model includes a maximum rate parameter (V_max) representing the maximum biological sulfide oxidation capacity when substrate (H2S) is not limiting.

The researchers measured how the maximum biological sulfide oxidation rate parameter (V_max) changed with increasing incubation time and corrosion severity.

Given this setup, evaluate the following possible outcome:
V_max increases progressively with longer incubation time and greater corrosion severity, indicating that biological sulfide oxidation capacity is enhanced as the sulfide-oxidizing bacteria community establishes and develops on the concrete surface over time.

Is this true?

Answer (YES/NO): YES